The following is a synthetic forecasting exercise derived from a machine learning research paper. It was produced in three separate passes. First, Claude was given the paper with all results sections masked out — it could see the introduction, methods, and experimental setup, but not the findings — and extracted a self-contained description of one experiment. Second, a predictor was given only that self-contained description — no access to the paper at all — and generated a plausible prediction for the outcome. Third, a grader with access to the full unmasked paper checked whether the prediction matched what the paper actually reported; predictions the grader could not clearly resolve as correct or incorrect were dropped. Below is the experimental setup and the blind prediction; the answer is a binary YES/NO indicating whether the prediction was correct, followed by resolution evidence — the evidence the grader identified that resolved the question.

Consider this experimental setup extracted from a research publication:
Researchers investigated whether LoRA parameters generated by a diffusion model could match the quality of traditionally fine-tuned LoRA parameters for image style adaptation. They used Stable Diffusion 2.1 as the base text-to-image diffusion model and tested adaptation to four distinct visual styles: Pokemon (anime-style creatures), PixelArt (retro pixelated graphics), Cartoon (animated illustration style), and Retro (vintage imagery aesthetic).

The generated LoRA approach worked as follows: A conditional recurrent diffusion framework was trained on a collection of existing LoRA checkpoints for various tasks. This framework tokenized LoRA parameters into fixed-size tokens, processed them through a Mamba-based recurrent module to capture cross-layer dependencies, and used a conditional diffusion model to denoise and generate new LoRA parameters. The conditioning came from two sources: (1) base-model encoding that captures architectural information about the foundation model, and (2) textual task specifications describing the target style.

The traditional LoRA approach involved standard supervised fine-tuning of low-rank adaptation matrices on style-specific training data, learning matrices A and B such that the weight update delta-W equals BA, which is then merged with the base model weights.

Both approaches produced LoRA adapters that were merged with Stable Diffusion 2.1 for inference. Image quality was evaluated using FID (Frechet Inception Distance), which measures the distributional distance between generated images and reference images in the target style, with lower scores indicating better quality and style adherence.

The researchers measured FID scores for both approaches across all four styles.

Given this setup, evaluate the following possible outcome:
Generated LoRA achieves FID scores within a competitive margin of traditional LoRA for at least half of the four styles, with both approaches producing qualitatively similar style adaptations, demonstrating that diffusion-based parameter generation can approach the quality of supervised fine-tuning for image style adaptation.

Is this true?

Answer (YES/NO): YES